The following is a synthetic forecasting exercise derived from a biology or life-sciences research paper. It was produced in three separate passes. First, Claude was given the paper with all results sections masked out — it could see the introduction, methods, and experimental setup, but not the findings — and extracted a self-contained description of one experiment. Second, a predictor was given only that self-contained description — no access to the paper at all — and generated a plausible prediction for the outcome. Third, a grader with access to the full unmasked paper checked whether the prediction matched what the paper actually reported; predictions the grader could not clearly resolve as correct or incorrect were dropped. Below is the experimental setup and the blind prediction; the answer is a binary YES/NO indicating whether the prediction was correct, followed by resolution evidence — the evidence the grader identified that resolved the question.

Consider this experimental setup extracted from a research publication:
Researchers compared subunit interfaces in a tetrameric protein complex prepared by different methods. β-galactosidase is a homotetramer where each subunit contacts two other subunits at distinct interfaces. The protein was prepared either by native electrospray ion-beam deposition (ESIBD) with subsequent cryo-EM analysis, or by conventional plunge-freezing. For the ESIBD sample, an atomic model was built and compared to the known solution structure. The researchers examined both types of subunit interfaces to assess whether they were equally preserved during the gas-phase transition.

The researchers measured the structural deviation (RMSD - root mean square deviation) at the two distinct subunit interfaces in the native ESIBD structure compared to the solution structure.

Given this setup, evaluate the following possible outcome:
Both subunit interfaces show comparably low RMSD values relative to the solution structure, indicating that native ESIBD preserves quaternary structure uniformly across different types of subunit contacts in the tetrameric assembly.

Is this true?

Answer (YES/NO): NO